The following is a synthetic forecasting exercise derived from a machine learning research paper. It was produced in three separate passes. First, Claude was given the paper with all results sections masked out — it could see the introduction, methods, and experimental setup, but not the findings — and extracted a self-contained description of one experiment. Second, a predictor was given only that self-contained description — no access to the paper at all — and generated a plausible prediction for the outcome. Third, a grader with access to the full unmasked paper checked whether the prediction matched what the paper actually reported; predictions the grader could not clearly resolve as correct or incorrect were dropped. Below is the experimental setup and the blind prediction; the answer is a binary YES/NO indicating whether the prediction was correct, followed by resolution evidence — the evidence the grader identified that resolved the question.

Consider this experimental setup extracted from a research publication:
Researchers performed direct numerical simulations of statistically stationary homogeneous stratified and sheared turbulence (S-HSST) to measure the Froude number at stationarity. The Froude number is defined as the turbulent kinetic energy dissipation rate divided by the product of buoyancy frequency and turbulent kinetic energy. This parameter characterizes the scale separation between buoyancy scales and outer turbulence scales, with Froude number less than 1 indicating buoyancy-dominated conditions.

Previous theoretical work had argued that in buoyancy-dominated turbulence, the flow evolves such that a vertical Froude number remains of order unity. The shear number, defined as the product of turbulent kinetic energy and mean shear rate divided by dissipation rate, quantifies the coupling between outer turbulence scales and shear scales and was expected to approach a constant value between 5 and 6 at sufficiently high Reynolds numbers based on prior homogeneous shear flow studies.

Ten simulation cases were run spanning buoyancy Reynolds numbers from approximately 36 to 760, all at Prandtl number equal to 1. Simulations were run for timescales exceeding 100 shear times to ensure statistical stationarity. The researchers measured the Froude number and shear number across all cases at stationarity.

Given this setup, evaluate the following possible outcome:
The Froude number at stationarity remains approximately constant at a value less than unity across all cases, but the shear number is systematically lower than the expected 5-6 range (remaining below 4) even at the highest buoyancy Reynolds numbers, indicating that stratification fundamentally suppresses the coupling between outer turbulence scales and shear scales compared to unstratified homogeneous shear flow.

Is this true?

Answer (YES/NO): NO